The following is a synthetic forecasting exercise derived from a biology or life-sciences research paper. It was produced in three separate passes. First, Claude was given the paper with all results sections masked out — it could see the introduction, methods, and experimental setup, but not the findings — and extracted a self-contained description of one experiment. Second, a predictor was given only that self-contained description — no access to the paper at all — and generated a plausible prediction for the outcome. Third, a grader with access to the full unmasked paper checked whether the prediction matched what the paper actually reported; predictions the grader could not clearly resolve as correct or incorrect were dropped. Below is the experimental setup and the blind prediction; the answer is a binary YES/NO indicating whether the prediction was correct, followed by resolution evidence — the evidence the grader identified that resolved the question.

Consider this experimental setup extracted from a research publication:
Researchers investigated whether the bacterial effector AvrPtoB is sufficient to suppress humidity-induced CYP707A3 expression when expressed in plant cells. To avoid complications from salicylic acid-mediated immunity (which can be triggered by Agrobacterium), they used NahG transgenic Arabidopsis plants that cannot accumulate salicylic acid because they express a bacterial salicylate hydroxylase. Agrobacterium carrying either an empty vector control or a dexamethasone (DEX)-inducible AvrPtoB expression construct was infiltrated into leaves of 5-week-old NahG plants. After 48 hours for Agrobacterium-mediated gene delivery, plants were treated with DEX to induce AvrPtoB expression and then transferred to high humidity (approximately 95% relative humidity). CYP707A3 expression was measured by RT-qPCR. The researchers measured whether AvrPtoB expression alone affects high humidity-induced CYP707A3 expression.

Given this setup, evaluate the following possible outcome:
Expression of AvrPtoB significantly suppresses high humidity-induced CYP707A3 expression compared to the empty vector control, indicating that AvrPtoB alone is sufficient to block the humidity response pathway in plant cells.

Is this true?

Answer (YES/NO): YES